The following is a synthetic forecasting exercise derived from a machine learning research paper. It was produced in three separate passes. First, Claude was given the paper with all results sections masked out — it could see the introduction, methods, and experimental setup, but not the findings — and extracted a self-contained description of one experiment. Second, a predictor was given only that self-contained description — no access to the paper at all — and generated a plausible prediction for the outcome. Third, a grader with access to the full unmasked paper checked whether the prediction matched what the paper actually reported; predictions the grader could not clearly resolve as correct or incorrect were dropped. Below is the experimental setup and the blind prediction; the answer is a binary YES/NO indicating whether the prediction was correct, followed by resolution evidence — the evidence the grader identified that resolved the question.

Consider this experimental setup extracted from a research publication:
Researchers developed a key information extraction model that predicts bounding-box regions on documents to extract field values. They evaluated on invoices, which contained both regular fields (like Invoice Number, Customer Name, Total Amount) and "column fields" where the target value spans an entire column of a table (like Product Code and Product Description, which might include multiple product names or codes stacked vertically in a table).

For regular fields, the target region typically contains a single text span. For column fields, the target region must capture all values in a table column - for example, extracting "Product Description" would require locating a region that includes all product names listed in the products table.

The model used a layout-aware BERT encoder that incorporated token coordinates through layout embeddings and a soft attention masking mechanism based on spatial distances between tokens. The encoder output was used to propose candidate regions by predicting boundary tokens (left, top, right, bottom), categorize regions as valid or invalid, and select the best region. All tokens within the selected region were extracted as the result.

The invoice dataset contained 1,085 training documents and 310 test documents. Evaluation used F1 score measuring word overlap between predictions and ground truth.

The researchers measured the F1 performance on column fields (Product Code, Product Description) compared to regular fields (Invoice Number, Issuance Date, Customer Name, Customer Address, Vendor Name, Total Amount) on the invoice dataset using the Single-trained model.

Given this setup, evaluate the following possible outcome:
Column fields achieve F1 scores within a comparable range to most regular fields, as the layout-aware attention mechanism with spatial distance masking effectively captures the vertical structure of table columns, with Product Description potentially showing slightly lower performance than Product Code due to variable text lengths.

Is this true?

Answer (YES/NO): NO